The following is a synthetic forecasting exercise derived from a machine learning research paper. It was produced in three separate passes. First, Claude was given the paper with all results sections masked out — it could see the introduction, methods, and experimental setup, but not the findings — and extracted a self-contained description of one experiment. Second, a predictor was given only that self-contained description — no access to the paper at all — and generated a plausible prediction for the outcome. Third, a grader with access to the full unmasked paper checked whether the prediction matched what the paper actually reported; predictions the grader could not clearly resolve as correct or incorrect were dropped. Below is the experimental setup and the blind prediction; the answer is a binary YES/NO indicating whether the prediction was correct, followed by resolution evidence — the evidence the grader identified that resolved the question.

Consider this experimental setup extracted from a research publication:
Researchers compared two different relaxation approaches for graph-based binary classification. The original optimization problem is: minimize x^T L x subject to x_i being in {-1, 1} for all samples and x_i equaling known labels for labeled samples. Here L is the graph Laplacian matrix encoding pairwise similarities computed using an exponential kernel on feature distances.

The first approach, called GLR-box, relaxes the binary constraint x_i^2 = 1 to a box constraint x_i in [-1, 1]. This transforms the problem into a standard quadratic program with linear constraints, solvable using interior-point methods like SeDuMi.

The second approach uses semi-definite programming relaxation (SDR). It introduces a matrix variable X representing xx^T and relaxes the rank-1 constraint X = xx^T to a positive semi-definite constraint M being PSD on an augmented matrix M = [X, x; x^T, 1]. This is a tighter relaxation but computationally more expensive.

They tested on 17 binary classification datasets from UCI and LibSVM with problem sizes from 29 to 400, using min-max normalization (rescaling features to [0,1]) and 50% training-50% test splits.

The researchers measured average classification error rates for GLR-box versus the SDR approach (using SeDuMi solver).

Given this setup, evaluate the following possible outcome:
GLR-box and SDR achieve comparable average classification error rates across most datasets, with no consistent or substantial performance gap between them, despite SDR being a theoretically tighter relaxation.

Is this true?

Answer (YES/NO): NO